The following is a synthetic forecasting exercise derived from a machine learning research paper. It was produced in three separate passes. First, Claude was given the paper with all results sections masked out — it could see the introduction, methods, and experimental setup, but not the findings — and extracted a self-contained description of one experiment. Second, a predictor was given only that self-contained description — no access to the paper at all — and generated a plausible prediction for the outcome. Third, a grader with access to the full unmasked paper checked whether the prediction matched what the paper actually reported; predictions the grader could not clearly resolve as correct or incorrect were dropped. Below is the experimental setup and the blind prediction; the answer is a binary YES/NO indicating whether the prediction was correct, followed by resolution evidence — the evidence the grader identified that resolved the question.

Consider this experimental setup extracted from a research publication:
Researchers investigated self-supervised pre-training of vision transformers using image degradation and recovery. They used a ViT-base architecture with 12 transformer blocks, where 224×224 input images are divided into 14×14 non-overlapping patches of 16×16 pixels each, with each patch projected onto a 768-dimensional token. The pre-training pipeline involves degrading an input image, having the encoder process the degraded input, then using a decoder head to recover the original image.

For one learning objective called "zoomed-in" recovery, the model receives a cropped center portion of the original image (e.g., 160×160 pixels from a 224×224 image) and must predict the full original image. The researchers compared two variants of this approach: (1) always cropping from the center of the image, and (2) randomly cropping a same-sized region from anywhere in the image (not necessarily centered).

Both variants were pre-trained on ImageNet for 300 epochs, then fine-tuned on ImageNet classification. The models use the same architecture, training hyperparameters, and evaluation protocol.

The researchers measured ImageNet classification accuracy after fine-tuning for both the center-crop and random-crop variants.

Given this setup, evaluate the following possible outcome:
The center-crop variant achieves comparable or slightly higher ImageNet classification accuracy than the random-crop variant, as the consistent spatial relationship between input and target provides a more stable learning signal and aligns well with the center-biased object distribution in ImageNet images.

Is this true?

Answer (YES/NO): NO